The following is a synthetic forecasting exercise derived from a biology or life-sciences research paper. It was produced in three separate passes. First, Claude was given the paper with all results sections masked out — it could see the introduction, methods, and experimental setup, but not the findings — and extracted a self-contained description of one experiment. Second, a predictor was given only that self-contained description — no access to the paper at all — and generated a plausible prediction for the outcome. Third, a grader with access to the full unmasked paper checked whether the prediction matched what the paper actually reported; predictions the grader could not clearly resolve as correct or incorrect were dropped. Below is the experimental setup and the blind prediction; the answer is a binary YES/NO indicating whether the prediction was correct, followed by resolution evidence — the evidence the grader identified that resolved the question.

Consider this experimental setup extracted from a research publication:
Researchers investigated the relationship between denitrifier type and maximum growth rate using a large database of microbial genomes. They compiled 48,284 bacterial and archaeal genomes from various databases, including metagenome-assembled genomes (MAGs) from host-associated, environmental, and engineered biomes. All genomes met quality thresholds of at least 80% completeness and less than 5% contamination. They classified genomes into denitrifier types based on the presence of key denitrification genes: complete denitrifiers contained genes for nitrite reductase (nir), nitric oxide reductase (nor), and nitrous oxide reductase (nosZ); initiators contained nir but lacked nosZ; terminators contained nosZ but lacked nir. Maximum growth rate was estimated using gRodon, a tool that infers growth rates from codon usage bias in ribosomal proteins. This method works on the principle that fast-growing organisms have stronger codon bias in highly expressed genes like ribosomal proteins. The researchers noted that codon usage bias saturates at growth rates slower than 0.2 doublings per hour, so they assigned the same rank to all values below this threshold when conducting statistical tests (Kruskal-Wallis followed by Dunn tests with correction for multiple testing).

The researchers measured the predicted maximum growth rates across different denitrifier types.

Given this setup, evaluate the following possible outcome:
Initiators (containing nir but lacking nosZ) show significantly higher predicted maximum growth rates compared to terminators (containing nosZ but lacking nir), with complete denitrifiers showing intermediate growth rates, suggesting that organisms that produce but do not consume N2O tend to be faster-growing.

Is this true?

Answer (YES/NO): NO